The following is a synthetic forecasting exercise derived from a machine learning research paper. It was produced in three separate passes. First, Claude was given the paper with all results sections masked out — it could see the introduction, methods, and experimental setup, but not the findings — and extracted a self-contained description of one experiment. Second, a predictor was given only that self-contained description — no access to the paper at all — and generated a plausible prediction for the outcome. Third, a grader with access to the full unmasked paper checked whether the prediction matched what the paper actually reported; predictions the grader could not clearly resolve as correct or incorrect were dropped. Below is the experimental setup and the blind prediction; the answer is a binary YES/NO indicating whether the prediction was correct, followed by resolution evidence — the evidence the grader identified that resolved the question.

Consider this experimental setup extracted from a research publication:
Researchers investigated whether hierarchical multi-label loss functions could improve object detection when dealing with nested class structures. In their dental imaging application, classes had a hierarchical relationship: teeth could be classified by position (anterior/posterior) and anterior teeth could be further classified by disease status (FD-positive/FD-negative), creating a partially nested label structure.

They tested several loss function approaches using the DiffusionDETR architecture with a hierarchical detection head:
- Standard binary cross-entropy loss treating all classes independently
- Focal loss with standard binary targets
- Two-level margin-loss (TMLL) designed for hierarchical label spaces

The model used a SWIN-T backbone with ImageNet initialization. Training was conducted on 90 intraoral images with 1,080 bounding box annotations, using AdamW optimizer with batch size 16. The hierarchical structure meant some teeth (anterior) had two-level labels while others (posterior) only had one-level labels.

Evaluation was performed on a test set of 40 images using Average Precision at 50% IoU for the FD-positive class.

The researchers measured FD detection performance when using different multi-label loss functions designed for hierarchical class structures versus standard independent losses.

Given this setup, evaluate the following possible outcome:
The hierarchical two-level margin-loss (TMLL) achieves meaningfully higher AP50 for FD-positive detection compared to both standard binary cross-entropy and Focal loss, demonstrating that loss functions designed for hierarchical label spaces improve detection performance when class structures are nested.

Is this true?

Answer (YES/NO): NO